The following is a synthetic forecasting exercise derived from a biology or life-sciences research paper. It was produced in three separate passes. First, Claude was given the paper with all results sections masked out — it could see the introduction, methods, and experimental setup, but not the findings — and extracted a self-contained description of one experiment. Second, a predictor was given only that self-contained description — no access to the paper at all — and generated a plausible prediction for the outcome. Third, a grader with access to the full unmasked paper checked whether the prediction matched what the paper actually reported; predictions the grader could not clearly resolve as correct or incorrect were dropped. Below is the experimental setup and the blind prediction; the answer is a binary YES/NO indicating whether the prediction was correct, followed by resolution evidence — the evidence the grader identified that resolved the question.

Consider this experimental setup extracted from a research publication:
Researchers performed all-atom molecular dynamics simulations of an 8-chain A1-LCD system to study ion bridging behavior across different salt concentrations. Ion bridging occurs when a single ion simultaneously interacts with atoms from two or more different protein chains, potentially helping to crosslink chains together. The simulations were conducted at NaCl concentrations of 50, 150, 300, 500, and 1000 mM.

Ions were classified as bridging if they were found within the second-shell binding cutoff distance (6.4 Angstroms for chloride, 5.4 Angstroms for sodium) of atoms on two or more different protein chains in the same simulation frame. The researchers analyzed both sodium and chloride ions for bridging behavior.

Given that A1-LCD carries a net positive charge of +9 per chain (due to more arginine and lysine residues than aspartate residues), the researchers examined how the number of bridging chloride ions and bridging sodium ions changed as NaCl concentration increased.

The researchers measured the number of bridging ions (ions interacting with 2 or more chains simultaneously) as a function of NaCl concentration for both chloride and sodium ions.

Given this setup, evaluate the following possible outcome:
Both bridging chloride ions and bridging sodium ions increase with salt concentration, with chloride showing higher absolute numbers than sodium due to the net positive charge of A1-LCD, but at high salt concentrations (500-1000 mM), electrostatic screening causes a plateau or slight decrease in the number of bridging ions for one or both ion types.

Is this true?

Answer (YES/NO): NO